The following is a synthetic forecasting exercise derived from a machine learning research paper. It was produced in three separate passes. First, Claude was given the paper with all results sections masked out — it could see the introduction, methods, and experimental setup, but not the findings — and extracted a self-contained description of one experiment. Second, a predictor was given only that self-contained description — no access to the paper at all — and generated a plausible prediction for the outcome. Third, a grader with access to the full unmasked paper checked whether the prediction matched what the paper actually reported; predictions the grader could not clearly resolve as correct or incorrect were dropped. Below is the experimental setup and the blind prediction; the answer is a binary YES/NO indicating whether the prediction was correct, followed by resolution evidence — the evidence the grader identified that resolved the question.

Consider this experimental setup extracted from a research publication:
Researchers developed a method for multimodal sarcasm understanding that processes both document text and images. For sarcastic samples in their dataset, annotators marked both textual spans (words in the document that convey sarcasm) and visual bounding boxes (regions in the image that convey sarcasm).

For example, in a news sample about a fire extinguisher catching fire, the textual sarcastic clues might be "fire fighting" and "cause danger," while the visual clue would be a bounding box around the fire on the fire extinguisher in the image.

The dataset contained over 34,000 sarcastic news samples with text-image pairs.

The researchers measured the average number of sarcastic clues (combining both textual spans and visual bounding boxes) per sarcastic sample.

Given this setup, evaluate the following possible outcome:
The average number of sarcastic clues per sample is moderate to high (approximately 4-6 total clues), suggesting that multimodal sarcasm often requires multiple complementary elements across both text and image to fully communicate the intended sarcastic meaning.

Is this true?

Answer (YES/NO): NO